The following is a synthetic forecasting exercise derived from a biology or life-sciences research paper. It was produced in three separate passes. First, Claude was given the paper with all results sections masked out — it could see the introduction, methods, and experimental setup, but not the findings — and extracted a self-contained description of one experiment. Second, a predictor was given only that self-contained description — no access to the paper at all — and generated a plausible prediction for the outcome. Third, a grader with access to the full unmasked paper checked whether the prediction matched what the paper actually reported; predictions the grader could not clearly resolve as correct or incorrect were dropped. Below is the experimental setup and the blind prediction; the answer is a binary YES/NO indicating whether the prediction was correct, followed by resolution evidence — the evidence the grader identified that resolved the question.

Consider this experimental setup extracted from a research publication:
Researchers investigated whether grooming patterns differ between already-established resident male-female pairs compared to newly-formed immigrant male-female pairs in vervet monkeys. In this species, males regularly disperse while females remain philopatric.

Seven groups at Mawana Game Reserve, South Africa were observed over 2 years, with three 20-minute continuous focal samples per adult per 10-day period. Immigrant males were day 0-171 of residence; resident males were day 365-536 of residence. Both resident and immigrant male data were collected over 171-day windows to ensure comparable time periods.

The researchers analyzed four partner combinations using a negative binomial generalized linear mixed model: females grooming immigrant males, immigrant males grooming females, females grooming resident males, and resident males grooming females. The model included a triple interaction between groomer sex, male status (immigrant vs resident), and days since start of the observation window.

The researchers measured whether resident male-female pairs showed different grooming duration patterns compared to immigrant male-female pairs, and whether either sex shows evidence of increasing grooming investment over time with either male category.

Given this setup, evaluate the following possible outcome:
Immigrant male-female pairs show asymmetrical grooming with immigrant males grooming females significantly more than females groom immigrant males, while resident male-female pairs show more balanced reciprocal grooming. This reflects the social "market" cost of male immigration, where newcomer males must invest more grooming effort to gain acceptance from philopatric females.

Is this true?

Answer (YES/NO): NO